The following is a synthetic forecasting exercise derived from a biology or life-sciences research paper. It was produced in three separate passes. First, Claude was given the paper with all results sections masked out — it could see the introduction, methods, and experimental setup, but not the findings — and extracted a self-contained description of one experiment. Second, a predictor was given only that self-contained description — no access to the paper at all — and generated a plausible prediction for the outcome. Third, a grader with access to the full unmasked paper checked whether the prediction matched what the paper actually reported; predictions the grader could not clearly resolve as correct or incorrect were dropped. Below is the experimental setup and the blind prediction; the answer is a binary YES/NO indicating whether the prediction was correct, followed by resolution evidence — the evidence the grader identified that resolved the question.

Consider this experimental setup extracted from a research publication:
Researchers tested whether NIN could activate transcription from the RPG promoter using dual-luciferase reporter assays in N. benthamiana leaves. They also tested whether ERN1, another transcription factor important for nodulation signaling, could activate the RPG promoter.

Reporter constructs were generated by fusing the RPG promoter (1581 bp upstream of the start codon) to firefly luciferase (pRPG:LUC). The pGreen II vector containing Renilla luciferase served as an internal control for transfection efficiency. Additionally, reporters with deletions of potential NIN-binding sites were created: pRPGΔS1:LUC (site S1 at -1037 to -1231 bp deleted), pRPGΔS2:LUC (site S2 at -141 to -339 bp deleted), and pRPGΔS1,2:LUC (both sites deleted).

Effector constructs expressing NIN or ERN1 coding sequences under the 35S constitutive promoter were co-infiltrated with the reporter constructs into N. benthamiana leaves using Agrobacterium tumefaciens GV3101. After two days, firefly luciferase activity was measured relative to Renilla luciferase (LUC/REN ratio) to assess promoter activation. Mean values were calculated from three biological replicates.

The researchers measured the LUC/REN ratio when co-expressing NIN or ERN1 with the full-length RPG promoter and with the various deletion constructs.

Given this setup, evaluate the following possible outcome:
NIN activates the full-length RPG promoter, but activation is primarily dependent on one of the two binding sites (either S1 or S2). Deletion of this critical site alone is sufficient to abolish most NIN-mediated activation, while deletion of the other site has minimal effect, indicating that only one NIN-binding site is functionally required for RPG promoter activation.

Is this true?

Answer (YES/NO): YES